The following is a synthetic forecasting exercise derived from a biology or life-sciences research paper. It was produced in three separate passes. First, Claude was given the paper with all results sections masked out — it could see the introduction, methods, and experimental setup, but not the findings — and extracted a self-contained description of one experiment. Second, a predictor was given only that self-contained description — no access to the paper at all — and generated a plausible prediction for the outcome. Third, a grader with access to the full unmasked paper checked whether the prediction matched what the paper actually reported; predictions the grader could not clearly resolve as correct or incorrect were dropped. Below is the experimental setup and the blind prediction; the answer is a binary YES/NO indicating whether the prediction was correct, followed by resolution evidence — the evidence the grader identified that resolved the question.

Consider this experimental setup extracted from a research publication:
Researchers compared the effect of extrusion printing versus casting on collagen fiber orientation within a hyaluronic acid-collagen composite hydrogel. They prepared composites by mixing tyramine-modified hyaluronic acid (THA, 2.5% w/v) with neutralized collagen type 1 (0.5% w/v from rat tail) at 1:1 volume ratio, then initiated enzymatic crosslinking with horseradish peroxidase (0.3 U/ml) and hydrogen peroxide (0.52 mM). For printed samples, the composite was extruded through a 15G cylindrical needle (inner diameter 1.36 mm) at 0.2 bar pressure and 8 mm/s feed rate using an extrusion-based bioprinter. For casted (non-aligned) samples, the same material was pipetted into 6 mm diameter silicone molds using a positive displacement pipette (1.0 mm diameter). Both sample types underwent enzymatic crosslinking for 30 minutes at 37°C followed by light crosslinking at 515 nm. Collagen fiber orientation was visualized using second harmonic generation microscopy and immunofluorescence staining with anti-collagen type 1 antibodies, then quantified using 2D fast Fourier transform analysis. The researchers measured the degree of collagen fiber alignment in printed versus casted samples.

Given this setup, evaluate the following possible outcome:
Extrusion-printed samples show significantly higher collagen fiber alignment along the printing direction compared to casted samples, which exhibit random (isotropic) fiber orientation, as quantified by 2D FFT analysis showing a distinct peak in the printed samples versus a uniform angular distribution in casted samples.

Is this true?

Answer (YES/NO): YES